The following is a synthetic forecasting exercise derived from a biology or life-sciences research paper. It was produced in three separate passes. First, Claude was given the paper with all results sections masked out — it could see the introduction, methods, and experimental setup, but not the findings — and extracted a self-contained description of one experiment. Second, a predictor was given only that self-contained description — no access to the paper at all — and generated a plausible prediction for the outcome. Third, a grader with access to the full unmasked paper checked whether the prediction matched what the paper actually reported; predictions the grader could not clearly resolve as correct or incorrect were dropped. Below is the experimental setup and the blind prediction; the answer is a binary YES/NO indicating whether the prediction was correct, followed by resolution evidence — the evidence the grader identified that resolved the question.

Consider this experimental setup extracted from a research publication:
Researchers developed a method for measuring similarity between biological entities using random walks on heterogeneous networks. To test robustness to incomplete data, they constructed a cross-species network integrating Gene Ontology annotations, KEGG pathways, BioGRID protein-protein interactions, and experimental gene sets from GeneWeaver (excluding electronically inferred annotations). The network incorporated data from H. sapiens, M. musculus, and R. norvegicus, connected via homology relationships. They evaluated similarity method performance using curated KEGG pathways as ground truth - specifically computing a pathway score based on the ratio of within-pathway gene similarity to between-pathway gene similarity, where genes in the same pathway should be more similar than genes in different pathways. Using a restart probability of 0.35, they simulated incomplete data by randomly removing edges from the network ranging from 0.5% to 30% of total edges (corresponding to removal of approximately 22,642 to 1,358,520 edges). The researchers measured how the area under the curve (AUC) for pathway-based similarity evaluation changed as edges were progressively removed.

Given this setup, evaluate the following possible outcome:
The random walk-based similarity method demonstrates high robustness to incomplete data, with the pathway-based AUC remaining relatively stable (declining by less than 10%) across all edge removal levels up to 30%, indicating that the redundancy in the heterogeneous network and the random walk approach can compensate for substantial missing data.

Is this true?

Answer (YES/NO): YES